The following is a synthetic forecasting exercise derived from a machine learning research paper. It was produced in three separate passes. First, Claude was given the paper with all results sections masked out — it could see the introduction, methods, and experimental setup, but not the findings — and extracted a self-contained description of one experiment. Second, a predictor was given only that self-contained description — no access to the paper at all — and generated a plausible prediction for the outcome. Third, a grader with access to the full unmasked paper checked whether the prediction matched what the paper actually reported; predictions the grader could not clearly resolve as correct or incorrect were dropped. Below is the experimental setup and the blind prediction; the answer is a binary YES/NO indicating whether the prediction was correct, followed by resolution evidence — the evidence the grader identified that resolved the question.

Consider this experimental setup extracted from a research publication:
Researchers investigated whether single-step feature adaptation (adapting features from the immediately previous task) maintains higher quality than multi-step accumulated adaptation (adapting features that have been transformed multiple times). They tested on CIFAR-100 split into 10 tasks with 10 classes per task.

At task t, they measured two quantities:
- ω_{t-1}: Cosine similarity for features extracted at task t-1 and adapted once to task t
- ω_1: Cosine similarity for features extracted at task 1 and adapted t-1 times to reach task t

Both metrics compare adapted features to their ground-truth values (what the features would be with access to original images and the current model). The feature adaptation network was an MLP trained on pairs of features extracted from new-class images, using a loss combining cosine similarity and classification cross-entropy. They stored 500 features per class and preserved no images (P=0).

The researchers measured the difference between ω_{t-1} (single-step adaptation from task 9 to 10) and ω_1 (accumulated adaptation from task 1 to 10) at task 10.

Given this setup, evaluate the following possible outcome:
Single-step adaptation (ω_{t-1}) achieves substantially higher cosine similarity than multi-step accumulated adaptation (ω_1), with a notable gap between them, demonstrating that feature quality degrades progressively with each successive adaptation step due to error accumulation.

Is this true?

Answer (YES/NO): NO